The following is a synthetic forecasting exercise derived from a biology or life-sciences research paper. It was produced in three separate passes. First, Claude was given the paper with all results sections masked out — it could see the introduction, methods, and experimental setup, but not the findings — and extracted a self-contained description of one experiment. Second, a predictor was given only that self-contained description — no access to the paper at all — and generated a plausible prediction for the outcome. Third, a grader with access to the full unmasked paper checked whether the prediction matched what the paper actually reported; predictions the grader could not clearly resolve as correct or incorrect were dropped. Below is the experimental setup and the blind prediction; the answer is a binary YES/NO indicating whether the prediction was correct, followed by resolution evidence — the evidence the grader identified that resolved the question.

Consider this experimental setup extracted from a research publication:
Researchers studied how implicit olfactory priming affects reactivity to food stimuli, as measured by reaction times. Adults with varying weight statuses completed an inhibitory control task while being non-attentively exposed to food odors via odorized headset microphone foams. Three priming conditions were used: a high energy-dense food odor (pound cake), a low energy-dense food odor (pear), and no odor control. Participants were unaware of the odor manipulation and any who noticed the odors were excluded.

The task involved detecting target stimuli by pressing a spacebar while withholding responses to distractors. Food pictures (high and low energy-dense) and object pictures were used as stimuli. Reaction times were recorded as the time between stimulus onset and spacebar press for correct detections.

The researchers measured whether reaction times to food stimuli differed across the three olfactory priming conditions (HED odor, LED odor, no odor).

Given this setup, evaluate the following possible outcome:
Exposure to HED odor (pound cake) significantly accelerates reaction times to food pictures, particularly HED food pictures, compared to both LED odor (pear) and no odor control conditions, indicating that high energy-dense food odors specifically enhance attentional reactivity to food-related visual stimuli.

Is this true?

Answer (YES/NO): NO